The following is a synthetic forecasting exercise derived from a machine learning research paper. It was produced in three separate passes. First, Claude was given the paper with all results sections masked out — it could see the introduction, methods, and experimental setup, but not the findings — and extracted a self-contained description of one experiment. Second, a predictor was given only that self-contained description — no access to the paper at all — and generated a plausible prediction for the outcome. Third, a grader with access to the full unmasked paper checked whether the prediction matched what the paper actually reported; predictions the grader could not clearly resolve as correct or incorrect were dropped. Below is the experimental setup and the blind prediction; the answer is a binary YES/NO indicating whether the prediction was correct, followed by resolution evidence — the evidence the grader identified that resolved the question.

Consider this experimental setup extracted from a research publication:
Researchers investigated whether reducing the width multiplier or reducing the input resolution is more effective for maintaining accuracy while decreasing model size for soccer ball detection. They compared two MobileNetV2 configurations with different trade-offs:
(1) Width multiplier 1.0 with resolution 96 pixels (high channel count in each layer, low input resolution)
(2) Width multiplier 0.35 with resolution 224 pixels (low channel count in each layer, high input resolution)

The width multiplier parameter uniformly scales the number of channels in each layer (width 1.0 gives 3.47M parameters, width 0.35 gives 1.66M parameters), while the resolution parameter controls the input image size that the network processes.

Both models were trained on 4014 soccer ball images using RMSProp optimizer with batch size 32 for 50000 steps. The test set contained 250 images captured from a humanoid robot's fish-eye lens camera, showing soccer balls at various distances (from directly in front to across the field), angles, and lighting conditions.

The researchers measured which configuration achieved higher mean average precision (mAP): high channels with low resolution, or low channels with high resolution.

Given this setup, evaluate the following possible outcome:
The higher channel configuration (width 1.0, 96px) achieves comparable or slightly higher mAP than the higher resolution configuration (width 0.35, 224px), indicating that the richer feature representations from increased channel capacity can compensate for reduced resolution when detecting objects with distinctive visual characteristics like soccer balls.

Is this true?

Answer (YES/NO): NO